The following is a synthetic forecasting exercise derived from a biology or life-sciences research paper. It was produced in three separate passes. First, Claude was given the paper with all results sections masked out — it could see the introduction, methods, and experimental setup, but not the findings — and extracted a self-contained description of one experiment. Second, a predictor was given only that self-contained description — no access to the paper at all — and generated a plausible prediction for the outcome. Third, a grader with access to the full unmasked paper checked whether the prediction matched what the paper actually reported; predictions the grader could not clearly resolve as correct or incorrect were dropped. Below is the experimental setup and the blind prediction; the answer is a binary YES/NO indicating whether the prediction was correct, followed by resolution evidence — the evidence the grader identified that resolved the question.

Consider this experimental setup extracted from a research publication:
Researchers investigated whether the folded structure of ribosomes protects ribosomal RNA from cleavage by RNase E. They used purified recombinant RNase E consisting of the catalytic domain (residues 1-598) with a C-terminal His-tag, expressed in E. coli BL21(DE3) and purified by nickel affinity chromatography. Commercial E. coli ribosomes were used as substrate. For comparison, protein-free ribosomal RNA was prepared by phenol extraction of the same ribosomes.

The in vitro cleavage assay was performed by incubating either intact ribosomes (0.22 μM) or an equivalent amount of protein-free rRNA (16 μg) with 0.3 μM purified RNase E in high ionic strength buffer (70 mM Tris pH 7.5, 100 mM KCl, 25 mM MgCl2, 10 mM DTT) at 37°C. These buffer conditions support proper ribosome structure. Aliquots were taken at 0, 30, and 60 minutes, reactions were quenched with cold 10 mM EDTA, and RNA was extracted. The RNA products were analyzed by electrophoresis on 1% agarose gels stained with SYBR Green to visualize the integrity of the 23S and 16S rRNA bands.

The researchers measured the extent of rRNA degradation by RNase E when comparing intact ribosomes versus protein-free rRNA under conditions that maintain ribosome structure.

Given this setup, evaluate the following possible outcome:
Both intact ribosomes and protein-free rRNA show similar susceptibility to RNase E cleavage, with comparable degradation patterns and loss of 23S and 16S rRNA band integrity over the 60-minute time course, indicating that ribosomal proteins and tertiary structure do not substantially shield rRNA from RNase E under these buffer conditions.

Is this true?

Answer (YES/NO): NO